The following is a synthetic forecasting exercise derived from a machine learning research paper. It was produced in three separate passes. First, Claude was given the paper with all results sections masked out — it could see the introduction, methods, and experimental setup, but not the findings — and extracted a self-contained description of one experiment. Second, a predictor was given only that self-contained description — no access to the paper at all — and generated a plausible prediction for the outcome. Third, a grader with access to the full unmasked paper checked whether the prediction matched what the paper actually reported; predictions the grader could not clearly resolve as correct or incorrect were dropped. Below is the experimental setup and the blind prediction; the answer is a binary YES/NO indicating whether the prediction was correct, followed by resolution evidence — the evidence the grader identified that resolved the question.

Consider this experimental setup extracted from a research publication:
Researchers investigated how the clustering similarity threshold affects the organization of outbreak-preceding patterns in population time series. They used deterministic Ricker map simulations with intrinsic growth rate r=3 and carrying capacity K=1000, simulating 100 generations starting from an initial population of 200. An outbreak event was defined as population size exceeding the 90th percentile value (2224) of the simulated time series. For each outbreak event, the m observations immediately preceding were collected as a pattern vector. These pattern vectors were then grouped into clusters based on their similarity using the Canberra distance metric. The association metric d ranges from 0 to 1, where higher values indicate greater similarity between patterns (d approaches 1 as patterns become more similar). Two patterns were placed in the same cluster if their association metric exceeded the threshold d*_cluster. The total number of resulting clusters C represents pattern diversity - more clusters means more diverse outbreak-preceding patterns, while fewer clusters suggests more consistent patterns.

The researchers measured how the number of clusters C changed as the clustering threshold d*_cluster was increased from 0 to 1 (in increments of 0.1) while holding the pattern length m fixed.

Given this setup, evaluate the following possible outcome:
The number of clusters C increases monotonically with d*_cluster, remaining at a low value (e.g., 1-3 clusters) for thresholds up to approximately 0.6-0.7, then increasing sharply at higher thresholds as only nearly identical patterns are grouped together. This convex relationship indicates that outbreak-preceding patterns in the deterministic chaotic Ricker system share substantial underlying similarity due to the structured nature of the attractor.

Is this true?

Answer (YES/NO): NO